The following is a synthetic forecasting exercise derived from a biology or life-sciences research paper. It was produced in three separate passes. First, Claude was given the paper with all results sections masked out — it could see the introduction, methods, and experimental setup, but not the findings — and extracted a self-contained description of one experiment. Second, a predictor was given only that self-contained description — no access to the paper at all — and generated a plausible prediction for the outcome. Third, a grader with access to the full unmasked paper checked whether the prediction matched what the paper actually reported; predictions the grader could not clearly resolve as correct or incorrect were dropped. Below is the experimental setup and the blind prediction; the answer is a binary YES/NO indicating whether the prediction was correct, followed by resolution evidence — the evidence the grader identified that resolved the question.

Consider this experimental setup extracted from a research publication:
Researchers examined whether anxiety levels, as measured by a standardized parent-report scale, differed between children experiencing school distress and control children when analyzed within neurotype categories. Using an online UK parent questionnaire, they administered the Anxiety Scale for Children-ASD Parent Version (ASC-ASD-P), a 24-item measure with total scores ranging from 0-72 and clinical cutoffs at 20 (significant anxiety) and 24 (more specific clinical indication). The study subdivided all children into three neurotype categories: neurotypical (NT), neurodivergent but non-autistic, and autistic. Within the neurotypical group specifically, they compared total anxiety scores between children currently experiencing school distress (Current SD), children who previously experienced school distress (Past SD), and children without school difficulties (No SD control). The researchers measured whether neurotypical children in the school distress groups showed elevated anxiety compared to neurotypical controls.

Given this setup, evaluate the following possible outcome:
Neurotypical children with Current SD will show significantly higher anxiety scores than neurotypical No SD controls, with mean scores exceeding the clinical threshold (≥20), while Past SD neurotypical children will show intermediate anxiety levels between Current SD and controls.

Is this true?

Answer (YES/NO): NO